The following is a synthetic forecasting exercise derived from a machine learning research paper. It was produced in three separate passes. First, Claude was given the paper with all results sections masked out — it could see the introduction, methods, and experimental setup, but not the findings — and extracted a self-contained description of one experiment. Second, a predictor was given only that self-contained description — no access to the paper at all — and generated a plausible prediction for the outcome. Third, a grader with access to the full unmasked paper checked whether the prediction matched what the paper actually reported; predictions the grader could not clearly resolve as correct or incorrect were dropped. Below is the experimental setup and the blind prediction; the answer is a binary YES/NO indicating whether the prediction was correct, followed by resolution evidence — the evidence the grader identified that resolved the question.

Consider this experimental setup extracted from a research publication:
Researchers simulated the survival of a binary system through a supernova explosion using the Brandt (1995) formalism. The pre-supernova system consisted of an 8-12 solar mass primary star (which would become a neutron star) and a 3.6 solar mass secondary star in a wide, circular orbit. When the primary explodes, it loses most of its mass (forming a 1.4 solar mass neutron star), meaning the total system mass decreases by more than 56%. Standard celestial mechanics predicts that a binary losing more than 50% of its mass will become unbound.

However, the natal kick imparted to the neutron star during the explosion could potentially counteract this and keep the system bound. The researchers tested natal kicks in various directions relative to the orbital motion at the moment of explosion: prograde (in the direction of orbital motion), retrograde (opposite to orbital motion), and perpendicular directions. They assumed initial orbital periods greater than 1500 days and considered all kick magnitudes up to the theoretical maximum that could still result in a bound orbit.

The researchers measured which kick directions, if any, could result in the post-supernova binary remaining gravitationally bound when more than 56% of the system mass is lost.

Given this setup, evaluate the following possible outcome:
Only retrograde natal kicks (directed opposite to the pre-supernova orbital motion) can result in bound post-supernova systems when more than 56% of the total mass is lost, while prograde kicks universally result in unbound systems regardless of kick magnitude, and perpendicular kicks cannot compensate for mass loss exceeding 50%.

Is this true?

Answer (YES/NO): YES